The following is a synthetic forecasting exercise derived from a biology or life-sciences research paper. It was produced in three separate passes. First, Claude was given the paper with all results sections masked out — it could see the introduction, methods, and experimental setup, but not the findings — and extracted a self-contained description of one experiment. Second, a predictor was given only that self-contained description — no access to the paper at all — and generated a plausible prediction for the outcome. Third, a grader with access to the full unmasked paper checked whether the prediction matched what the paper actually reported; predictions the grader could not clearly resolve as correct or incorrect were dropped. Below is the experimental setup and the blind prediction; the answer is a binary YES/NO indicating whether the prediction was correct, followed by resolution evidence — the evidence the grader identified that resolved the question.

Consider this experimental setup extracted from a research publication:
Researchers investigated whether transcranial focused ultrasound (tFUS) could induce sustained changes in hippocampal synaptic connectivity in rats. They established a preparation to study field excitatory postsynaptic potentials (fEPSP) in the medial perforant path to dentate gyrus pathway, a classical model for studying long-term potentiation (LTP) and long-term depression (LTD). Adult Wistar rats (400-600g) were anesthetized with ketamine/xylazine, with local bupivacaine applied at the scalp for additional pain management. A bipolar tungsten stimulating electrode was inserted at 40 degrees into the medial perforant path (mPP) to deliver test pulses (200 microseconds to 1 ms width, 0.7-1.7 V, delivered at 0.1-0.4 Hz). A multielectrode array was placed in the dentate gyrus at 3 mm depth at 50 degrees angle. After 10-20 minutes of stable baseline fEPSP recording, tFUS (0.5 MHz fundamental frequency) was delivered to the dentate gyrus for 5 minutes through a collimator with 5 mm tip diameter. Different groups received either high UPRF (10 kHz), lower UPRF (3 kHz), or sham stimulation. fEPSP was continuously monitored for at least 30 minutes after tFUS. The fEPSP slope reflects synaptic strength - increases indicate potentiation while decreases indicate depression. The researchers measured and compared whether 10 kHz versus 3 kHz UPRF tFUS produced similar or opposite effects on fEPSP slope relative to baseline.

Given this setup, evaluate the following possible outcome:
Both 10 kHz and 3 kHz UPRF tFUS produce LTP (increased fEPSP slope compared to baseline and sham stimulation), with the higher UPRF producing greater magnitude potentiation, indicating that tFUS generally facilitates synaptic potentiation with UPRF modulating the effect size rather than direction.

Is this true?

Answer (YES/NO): NO